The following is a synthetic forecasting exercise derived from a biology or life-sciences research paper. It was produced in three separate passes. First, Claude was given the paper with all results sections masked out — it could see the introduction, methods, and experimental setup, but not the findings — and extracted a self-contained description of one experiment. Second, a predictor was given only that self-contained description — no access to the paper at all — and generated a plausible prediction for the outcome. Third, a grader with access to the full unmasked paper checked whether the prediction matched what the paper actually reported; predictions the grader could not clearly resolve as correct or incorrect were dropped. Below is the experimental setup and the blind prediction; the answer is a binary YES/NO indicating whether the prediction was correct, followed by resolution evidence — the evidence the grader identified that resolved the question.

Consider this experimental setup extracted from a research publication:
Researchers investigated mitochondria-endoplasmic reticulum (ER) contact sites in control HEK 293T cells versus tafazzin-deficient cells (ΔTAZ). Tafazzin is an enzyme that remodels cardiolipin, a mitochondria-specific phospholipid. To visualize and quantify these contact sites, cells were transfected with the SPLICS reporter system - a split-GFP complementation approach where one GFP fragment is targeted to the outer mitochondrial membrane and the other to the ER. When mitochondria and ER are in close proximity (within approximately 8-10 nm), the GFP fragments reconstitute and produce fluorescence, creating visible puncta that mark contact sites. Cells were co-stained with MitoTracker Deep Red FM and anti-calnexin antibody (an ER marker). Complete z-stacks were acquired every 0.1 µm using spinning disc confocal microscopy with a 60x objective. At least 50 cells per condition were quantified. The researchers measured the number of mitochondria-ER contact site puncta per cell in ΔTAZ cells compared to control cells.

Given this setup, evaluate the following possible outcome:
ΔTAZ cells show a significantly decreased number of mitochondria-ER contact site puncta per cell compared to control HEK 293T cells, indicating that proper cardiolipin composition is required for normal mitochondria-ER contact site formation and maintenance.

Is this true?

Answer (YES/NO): YES